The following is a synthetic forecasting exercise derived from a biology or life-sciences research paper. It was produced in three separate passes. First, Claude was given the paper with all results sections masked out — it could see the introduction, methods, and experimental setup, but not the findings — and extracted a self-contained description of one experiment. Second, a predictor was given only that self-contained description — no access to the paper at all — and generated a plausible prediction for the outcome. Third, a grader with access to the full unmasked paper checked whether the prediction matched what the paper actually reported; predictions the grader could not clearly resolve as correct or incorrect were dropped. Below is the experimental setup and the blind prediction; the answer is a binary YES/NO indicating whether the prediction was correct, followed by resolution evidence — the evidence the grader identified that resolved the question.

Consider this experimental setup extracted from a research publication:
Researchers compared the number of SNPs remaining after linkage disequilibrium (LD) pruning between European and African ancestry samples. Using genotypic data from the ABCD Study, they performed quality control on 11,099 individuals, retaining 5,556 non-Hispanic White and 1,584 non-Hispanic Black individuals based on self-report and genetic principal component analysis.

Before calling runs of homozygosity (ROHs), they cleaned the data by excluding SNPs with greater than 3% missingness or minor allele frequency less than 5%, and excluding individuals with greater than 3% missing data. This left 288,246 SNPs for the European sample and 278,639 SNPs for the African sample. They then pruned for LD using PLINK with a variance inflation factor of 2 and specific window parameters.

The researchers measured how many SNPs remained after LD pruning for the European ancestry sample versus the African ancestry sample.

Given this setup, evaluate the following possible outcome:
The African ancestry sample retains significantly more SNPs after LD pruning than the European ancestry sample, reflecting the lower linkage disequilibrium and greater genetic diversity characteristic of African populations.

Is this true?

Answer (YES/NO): YES